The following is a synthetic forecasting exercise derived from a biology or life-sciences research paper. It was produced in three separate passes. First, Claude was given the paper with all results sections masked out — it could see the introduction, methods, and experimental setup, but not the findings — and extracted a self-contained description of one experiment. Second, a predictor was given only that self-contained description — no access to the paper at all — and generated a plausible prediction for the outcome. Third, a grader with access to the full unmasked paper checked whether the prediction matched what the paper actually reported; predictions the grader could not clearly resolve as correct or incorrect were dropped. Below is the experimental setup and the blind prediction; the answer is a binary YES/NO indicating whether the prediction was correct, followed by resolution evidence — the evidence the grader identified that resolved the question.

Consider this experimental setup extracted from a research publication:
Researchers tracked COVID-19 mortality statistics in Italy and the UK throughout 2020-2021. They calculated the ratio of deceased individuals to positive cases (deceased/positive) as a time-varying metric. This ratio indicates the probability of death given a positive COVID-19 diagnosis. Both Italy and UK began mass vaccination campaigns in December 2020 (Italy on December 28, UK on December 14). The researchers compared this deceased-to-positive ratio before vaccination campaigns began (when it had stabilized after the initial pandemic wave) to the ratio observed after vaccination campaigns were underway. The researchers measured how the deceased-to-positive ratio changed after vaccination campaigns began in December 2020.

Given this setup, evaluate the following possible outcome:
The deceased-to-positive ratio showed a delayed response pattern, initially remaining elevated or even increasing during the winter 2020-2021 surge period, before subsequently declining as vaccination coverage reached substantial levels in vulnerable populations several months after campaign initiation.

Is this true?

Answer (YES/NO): NO